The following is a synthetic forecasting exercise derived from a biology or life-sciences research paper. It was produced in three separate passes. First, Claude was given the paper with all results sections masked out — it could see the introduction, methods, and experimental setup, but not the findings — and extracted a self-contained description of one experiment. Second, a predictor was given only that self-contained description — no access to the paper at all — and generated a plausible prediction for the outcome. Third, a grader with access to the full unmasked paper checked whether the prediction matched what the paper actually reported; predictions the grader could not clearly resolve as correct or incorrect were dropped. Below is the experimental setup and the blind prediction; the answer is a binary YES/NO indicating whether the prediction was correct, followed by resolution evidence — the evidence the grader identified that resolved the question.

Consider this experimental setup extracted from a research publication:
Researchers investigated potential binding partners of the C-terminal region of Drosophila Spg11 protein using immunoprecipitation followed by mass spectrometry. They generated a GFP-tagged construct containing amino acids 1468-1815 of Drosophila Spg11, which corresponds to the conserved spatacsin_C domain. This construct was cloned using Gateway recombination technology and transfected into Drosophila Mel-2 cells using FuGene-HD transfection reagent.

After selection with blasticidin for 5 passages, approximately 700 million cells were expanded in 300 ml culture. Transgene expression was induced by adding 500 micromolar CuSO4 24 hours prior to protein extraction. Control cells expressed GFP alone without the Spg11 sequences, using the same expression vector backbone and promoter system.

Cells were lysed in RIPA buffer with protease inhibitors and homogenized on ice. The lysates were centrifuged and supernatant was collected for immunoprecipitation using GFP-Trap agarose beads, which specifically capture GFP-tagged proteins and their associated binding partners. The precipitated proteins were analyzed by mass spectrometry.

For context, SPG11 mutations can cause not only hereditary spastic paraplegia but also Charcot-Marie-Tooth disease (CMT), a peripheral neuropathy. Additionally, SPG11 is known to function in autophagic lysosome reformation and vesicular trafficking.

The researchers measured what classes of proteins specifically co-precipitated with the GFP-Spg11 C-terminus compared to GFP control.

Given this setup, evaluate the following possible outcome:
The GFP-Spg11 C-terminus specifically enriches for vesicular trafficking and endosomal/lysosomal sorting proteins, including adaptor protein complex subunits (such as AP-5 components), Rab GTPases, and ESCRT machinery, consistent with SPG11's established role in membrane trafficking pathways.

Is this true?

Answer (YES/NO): NO